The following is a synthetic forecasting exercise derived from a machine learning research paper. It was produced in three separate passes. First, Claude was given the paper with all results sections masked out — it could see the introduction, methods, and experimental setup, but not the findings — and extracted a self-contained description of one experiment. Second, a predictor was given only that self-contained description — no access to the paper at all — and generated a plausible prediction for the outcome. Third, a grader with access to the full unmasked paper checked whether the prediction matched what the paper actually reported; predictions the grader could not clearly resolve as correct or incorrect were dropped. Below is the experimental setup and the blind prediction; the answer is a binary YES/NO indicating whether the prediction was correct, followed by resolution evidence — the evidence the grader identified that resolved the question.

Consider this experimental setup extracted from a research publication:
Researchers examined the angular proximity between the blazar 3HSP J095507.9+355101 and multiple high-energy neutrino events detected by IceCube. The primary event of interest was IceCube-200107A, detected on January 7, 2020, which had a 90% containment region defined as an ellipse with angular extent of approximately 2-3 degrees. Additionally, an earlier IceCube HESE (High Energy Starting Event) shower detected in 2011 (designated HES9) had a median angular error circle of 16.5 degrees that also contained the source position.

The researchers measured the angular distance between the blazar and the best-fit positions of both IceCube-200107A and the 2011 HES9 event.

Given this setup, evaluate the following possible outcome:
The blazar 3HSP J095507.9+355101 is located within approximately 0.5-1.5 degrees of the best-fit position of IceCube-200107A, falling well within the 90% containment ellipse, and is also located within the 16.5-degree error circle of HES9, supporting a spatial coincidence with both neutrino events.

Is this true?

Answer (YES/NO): YES